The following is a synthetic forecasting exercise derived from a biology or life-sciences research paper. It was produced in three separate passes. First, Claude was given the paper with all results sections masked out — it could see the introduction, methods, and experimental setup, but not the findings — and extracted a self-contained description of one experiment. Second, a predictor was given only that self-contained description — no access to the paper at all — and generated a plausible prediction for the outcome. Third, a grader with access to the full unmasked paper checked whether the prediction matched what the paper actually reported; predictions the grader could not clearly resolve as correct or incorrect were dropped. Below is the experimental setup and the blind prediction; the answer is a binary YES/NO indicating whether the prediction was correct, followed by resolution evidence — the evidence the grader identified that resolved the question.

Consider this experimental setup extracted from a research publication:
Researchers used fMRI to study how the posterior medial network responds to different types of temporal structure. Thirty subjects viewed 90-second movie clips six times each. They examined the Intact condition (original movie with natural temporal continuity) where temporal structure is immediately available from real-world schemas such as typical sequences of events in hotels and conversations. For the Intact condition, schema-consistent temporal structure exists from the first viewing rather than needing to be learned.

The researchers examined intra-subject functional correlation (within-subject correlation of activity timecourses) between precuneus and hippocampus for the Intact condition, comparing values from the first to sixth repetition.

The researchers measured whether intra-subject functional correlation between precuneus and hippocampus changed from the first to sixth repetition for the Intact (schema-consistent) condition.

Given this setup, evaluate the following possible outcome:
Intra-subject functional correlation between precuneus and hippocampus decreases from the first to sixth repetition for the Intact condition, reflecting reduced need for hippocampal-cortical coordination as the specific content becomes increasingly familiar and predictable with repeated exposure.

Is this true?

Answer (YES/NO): NO